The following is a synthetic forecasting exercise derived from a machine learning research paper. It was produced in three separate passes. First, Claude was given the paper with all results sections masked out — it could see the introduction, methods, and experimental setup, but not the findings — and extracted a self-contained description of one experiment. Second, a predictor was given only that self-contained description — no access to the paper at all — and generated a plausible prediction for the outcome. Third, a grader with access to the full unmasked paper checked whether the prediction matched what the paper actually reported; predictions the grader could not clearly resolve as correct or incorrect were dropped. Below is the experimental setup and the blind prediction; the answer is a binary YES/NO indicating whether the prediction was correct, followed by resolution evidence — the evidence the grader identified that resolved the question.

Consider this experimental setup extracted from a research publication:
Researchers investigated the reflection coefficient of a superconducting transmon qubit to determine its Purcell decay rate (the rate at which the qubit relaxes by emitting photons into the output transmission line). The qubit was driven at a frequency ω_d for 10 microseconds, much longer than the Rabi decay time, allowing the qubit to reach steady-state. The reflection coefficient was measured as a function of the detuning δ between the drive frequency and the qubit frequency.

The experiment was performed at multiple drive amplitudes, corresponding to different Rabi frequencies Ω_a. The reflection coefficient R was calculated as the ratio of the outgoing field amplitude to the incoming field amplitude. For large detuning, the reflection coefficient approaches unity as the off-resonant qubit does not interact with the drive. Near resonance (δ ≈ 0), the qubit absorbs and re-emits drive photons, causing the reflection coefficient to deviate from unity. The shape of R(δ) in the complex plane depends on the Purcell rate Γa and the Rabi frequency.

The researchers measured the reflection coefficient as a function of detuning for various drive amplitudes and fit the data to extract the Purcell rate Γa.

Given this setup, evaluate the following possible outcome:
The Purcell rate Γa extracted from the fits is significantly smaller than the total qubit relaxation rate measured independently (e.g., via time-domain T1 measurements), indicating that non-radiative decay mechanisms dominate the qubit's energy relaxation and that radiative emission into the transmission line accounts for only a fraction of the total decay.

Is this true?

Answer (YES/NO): NO